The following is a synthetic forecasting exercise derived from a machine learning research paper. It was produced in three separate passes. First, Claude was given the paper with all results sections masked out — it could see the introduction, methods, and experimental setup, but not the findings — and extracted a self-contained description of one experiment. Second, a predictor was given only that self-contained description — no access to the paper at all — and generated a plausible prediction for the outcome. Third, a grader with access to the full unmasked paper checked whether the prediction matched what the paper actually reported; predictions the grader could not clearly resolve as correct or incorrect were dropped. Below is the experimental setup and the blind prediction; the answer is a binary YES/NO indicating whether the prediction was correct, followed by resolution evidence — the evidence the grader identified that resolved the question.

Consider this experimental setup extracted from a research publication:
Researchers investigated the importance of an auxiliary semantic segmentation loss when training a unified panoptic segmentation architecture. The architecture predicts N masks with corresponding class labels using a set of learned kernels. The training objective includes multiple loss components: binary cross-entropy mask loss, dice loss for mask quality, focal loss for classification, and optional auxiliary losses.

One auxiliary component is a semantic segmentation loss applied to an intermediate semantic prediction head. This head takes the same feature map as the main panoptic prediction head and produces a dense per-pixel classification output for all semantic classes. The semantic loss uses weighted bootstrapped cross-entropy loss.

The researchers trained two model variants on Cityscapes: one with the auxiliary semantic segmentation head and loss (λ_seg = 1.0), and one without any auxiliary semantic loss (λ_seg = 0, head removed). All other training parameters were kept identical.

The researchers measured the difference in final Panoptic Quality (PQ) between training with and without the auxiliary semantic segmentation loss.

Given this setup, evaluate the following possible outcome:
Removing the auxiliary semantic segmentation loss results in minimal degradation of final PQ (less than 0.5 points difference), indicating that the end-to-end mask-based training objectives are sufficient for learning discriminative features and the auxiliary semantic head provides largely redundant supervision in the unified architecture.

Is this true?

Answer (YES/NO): NO